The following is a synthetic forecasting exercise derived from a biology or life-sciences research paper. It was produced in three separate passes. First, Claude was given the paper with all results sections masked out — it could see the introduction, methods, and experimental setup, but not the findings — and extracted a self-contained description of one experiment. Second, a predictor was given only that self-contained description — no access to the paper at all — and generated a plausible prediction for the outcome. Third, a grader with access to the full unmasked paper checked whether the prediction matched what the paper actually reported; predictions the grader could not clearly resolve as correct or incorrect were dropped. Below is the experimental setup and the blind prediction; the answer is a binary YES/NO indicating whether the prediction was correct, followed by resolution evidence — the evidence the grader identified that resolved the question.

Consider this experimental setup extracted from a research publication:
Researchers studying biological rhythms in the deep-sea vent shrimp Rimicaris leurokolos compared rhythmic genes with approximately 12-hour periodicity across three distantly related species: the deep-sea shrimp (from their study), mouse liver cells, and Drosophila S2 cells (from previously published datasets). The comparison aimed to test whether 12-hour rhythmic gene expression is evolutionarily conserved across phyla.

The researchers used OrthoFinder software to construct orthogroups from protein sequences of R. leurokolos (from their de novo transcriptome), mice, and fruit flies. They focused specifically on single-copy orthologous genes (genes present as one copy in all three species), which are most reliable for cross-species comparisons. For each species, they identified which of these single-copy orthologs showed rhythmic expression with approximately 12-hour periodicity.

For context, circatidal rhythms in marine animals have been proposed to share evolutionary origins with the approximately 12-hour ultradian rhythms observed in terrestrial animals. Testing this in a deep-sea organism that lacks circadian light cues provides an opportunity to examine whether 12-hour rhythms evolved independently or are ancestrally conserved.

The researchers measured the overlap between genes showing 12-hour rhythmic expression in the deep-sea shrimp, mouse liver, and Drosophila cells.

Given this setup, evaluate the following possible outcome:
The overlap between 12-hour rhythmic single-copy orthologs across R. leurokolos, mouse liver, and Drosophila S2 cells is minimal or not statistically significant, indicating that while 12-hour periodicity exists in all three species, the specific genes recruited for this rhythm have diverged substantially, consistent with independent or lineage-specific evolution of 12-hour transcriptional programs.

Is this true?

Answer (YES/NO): NO